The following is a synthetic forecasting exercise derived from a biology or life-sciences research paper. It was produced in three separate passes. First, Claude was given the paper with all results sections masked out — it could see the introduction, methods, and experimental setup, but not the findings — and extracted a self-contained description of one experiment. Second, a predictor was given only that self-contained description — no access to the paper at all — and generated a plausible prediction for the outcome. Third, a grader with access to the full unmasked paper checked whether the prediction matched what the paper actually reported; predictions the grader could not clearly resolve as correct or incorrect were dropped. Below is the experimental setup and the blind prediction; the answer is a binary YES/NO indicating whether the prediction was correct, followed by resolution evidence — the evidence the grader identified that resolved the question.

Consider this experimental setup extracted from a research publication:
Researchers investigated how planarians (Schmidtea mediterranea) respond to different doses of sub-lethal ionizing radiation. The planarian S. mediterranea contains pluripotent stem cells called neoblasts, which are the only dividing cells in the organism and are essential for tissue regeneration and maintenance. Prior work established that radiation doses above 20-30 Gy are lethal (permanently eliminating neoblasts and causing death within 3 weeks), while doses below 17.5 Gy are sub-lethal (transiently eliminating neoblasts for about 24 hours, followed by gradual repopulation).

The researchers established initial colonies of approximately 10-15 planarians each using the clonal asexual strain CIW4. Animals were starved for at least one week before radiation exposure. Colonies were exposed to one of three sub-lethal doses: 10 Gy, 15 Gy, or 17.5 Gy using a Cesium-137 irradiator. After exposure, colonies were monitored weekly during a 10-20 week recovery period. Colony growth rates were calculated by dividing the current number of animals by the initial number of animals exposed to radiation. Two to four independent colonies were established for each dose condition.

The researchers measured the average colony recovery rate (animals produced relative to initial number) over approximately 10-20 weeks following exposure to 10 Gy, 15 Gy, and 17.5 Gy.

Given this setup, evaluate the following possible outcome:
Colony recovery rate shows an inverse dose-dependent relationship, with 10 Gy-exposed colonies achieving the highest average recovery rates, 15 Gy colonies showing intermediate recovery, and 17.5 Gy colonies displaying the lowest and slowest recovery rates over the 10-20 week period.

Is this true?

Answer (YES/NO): NO